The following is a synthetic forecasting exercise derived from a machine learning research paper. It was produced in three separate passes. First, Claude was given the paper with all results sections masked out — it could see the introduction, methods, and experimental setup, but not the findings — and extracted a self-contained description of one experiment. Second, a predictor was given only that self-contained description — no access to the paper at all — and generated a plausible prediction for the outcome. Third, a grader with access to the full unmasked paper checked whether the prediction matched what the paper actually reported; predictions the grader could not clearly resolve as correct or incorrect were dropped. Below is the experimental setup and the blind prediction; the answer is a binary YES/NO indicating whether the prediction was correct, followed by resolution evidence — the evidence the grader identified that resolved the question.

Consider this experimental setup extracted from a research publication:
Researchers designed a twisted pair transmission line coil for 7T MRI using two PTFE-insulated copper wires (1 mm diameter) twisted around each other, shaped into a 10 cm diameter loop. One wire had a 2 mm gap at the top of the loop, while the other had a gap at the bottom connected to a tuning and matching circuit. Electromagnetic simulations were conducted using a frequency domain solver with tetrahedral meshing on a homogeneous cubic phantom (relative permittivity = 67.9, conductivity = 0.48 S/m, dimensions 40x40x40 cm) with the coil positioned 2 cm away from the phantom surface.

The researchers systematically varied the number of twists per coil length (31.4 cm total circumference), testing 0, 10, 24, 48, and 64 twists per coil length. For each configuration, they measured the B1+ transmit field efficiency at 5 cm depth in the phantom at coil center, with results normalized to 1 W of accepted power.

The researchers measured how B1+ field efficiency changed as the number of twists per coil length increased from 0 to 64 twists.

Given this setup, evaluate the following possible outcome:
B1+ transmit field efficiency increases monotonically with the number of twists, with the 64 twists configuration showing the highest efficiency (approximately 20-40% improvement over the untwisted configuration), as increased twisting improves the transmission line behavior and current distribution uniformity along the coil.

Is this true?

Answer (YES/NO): NO